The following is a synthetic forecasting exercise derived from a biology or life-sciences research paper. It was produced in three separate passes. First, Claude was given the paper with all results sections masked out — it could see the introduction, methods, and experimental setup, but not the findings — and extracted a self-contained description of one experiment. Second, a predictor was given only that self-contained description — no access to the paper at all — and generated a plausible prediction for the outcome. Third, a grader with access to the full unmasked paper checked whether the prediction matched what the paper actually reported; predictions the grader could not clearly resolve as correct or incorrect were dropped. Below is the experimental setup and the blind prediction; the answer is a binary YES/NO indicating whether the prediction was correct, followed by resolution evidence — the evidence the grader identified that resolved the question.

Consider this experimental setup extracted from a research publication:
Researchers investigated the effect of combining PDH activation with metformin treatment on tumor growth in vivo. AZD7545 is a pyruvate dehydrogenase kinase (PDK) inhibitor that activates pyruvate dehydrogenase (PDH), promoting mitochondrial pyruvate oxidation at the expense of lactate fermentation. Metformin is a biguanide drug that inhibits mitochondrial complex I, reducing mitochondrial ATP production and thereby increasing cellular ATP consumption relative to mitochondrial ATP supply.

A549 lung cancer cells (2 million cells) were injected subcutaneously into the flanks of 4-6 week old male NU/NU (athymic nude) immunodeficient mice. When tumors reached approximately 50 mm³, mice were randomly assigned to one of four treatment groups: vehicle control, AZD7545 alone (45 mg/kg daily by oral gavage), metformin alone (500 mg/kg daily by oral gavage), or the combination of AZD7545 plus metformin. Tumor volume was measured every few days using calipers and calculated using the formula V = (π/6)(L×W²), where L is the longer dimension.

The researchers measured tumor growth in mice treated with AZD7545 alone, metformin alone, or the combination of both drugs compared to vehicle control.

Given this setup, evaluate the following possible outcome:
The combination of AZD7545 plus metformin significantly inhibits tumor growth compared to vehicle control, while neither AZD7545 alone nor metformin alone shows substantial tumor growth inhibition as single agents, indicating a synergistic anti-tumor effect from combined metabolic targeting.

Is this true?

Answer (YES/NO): NO